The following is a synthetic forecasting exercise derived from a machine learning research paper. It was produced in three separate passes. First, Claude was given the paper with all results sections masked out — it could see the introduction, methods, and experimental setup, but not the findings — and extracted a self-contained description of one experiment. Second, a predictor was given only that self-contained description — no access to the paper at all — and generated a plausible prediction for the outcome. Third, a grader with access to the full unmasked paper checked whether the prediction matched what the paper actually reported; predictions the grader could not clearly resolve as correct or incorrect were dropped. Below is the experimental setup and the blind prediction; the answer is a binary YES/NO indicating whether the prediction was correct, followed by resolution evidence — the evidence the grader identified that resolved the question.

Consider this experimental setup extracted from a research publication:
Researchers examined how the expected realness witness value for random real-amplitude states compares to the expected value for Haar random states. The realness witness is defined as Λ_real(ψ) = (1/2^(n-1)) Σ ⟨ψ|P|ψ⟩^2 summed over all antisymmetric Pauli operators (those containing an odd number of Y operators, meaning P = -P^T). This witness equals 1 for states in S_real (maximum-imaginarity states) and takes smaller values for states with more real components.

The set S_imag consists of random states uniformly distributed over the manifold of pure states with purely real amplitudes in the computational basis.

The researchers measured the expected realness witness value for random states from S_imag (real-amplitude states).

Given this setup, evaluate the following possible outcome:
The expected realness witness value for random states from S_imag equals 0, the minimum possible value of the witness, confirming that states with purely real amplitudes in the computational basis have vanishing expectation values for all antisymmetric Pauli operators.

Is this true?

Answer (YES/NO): YES